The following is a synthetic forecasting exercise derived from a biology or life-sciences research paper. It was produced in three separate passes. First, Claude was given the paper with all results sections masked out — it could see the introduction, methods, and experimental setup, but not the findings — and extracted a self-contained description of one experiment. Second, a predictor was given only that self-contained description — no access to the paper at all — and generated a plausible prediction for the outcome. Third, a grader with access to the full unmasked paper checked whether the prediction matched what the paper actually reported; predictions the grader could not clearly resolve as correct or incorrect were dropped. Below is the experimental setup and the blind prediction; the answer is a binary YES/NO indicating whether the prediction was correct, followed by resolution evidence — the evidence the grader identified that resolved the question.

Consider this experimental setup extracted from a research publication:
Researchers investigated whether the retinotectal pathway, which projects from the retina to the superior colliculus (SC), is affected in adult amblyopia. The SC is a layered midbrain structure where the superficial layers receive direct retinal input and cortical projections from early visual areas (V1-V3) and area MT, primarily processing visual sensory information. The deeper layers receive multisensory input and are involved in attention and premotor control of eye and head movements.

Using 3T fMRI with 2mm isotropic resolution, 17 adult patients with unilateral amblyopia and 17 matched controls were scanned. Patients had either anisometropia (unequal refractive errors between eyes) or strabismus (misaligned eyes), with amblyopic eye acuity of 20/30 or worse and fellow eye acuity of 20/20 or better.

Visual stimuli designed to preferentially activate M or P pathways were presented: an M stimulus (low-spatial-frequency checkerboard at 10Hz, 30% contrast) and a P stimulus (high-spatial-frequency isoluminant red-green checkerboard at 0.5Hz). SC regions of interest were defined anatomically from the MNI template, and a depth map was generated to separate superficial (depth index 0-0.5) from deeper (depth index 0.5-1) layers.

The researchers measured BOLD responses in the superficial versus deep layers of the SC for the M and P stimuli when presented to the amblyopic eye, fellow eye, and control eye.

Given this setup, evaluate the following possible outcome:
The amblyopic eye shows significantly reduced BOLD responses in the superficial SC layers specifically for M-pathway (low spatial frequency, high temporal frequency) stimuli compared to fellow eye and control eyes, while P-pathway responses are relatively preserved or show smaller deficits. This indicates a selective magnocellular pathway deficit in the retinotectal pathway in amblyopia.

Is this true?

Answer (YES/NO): NO